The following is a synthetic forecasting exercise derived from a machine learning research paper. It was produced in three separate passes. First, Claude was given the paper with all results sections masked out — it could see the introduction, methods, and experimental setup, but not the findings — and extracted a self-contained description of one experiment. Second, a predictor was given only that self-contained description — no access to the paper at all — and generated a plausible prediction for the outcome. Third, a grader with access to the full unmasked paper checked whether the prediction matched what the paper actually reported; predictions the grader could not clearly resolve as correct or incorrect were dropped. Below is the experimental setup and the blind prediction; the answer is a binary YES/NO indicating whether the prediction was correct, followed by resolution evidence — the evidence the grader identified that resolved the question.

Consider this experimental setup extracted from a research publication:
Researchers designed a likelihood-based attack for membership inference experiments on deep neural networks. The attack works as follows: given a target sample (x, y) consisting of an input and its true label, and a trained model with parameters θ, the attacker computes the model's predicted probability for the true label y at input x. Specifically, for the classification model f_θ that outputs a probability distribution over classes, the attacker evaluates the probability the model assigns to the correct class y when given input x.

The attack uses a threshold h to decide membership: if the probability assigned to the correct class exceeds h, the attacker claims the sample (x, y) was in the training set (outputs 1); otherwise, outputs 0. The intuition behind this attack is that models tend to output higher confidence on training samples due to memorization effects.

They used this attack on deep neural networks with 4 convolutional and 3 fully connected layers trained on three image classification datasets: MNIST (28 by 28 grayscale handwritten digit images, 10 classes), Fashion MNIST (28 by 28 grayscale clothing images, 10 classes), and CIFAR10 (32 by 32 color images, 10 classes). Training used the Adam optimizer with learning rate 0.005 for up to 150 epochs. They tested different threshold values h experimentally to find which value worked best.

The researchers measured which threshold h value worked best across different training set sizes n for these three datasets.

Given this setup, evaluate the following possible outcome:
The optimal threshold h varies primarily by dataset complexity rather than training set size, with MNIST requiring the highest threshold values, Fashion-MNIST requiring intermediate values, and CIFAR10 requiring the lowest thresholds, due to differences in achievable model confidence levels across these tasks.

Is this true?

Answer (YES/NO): NO